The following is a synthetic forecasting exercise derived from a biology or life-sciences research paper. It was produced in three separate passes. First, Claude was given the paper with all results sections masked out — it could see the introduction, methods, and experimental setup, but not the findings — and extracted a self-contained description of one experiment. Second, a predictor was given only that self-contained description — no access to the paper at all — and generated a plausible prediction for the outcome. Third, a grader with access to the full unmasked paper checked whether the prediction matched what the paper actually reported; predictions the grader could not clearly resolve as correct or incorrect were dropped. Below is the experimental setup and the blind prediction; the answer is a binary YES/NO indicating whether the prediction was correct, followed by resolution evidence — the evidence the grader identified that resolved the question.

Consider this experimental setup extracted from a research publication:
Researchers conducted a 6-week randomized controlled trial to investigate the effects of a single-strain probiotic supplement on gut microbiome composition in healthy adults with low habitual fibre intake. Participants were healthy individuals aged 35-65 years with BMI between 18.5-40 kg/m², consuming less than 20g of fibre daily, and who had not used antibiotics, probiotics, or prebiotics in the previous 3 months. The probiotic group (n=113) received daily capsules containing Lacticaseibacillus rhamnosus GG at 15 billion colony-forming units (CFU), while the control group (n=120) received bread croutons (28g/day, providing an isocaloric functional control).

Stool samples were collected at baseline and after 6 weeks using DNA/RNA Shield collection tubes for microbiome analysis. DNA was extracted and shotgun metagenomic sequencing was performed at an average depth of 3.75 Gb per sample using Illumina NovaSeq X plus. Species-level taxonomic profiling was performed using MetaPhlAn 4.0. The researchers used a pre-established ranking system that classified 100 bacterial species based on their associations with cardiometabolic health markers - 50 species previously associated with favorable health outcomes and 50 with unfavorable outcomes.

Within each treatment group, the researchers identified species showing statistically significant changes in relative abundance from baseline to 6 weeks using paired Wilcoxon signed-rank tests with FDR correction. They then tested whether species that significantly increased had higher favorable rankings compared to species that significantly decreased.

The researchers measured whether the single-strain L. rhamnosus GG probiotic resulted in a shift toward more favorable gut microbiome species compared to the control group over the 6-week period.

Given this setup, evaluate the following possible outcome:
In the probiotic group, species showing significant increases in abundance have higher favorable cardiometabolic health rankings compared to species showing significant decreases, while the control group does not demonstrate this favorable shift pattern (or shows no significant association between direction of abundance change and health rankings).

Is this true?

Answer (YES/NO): NO